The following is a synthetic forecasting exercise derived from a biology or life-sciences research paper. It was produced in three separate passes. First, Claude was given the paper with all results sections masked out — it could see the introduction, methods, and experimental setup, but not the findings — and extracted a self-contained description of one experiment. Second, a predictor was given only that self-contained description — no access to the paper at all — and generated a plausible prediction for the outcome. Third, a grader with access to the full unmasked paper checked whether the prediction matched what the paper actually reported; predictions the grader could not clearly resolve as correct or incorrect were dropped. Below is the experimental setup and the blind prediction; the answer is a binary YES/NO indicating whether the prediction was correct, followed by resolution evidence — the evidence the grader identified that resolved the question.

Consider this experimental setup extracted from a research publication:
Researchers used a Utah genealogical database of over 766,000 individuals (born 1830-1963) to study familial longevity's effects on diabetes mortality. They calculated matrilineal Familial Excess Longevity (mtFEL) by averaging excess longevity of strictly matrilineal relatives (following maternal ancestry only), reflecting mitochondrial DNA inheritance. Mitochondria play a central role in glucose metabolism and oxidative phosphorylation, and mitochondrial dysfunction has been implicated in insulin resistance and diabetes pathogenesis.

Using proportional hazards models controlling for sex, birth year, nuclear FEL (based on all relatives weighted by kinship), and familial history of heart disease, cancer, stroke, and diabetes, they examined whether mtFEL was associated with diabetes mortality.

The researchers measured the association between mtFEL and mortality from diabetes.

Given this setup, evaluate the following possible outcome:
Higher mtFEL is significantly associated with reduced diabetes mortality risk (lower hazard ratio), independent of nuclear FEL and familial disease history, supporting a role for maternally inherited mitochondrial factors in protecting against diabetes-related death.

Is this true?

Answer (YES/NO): YES